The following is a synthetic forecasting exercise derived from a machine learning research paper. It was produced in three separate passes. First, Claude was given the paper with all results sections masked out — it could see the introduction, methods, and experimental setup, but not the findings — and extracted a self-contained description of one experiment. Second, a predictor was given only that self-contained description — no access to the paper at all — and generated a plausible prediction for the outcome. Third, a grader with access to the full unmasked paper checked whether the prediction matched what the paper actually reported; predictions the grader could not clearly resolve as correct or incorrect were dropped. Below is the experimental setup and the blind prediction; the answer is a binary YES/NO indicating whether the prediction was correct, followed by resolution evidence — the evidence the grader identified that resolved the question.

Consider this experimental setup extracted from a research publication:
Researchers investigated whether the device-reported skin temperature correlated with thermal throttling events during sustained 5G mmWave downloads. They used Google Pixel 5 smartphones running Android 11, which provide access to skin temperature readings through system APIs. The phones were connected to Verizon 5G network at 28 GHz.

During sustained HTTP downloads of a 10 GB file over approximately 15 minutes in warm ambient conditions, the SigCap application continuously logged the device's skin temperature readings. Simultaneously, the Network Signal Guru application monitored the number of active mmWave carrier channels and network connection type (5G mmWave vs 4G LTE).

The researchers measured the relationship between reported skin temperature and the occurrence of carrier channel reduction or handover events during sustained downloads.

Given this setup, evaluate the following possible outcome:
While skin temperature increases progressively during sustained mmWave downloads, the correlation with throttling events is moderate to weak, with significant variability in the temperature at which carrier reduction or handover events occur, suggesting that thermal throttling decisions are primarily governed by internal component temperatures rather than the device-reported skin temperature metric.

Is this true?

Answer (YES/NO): NO